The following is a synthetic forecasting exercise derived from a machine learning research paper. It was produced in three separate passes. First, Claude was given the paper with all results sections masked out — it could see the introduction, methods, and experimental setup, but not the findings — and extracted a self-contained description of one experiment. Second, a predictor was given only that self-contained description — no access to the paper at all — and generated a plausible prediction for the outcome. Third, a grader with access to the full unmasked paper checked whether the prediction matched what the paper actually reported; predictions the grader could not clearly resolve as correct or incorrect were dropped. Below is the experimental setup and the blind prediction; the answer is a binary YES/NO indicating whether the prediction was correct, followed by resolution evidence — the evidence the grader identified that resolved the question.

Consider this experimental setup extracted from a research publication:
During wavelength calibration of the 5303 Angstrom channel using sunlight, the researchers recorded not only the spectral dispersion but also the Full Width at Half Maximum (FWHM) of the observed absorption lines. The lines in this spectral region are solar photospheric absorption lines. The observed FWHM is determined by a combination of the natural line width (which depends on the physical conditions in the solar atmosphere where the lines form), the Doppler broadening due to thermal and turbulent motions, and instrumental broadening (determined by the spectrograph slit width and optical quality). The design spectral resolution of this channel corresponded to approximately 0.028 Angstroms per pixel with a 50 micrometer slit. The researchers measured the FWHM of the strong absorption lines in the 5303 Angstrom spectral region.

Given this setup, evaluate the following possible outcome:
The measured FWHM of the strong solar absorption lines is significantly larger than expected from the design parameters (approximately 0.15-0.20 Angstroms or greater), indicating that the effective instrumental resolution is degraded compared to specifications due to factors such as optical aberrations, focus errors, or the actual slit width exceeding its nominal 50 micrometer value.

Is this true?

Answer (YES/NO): NO